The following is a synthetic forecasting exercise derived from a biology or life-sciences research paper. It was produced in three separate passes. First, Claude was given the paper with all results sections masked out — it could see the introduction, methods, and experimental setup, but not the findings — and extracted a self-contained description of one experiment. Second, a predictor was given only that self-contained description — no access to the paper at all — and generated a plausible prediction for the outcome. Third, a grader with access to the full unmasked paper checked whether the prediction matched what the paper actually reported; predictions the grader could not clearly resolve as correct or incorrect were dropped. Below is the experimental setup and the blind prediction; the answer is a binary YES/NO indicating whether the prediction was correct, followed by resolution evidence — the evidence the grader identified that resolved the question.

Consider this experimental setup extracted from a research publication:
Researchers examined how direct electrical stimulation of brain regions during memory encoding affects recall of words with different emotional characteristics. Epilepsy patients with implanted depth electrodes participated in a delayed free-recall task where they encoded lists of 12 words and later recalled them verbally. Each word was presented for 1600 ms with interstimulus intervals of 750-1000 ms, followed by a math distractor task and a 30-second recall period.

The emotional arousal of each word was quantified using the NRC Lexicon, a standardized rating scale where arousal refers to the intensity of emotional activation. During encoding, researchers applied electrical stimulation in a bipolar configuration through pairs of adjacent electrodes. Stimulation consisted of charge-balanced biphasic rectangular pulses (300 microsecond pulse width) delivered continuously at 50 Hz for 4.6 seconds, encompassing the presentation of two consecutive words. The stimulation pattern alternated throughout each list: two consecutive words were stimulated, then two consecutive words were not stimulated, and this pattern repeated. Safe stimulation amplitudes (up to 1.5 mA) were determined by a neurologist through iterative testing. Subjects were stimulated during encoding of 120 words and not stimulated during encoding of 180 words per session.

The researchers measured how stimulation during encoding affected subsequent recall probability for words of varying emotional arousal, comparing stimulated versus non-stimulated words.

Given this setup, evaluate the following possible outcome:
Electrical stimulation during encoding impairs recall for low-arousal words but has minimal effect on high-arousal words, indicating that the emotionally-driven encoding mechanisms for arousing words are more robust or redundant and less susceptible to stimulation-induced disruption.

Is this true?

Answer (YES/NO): NO